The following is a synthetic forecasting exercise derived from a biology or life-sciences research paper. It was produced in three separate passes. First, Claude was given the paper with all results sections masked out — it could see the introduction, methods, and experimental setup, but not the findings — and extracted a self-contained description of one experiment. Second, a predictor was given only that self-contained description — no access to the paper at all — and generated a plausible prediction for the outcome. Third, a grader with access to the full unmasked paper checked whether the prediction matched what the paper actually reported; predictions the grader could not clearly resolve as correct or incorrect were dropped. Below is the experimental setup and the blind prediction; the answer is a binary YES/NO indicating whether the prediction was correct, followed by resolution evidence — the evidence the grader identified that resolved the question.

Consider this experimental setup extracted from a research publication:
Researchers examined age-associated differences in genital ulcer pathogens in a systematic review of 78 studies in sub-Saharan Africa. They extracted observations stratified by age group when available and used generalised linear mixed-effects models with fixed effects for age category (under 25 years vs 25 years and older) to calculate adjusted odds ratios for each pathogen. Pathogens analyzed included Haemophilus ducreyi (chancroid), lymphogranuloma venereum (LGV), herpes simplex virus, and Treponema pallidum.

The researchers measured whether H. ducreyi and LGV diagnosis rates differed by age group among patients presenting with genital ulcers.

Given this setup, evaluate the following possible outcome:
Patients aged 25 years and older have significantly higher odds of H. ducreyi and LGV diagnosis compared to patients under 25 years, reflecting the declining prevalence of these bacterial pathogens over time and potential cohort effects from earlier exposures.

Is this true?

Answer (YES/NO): NO